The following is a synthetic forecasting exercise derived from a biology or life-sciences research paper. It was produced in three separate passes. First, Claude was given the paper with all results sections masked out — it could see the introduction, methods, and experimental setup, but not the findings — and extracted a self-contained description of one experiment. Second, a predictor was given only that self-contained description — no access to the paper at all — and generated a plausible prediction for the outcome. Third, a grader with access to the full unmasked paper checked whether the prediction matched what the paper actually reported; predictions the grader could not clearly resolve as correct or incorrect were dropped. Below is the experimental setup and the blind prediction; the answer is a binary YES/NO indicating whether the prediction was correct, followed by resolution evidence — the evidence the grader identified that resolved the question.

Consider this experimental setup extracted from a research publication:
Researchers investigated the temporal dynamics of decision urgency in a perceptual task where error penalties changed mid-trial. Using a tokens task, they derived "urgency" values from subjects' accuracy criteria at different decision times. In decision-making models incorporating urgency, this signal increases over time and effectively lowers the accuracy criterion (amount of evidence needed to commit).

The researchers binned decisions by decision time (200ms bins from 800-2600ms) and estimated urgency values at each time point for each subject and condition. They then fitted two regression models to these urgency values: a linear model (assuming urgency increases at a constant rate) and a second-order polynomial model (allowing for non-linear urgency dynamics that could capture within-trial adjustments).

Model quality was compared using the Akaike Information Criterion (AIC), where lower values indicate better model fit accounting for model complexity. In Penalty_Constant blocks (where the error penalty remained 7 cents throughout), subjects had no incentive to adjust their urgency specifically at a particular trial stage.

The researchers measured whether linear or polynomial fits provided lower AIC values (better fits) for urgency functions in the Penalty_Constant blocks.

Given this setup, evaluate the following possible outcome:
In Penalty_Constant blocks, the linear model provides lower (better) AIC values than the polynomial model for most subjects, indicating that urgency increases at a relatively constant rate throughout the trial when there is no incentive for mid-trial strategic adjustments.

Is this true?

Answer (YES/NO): NO